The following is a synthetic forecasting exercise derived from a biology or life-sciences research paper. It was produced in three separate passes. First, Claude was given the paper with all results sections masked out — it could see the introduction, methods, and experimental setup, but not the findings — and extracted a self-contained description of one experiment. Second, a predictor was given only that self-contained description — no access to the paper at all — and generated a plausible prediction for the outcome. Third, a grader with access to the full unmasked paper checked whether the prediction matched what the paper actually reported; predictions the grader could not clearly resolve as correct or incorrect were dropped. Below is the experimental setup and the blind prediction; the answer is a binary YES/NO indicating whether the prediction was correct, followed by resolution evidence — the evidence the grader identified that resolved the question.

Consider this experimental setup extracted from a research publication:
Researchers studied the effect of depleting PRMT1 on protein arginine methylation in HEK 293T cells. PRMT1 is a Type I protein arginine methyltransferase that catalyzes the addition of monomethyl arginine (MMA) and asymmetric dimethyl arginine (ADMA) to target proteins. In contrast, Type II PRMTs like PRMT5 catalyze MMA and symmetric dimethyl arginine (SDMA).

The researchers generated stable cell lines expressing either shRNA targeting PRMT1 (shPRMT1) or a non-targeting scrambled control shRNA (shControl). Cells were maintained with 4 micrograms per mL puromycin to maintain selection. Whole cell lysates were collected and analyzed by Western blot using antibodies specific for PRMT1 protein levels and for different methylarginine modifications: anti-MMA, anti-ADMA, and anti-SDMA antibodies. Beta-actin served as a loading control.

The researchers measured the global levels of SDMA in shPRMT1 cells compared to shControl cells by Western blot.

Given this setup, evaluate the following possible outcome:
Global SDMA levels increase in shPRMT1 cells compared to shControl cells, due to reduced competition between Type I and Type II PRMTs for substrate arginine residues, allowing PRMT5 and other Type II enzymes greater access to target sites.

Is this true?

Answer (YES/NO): YES